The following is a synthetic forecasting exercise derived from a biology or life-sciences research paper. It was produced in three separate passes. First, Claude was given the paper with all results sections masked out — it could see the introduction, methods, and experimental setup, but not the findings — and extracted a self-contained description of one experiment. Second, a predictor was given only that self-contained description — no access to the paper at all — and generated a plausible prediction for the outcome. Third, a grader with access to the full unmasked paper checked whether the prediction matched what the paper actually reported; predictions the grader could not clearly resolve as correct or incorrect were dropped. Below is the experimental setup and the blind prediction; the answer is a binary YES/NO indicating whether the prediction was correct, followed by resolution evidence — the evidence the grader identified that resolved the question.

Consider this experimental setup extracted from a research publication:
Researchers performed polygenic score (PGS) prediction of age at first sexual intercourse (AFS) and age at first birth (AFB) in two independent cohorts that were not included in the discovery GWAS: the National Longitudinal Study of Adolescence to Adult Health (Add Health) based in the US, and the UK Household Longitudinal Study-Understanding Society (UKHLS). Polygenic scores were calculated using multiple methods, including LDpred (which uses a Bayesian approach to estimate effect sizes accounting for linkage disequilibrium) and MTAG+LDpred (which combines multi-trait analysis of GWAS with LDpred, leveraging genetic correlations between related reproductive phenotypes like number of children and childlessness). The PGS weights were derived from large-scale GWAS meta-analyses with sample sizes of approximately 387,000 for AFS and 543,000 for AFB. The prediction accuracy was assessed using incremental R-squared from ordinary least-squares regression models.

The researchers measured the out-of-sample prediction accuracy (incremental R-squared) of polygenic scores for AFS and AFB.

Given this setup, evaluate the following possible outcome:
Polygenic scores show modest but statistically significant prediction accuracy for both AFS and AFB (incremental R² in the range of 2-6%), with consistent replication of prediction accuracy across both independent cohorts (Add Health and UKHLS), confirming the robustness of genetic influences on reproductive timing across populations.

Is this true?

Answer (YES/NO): NO